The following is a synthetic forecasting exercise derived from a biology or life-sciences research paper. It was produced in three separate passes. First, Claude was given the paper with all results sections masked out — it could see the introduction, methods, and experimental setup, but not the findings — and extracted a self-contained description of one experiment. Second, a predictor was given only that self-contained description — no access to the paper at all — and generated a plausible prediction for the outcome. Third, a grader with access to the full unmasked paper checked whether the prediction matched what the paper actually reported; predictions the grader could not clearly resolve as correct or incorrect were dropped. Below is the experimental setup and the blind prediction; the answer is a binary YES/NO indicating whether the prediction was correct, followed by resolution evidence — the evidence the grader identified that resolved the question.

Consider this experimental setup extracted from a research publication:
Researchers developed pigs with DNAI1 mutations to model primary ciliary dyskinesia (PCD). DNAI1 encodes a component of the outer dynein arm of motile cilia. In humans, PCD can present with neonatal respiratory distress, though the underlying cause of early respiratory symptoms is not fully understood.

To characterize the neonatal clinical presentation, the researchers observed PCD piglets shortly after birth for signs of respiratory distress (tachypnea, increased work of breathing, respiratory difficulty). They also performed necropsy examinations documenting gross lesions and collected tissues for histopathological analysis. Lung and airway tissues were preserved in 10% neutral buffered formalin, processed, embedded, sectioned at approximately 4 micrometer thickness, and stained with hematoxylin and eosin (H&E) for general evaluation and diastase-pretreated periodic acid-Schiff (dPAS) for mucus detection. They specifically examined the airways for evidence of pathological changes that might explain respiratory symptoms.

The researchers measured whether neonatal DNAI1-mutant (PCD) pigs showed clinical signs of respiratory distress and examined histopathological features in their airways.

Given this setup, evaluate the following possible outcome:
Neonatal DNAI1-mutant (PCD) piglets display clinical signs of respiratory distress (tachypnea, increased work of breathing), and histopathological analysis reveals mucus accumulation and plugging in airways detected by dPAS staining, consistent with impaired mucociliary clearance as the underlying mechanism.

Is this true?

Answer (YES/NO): YES